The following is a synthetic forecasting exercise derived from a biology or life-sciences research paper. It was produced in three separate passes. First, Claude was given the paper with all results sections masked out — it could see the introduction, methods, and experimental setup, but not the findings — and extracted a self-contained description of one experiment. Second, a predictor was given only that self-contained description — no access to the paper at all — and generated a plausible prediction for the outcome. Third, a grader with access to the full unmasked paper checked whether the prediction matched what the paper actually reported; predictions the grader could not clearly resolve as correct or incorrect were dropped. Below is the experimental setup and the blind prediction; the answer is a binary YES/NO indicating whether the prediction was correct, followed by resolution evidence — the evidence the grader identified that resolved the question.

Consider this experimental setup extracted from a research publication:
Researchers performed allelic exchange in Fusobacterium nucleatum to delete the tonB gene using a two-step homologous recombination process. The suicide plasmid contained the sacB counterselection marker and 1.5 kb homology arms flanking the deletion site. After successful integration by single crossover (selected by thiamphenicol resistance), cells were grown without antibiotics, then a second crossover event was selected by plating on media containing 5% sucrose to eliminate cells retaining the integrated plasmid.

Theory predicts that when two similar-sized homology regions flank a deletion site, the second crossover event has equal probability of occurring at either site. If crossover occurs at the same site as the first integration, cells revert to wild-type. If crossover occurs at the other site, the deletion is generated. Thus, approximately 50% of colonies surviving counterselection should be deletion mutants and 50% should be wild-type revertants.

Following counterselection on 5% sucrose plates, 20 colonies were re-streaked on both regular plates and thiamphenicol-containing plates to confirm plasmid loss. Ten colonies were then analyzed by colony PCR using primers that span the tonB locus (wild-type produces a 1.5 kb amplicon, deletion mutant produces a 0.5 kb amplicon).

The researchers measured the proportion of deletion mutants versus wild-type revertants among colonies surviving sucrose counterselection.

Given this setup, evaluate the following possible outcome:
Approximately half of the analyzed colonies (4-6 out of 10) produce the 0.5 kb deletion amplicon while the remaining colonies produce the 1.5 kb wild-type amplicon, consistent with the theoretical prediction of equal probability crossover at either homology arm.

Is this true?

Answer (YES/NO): YES